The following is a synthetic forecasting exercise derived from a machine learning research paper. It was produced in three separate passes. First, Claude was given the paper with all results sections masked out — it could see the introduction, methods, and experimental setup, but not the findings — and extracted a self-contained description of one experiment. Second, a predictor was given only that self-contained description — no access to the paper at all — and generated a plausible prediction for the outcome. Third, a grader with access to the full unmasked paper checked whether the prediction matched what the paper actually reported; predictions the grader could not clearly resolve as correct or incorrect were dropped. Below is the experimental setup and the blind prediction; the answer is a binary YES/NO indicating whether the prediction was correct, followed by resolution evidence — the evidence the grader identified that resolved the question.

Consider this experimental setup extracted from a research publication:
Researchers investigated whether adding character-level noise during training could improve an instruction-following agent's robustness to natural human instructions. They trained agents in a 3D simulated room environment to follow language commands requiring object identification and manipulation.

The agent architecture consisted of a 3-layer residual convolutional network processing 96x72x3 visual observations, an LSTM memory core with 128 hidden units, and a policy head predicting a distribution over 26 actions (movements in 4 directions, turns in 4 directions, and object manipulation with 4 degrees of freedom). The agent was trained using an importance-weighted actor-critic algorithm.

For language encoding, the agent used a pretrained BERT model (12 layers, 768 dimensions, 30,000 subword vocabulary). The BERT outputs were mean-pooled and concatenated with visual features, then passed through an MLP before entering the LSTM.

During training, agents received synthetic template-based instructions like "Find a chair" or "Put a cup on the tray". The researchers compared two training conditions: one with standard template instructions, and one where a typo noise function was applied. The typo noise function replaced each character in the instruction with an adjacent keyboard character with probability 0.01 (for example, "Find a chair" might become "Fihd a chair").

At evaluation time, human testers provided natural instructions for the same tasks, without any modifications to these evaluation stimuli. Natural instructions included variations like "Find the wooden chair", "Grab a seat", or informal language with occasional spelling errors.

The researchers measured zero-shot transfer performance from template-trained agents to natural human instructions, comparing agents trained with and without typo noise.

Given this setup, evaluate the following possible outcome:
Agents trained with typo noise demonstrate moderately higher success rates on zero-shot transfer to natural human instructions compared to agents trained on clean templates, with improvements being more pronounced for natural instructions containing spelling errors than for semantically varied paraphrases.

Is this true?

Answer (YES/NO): NO